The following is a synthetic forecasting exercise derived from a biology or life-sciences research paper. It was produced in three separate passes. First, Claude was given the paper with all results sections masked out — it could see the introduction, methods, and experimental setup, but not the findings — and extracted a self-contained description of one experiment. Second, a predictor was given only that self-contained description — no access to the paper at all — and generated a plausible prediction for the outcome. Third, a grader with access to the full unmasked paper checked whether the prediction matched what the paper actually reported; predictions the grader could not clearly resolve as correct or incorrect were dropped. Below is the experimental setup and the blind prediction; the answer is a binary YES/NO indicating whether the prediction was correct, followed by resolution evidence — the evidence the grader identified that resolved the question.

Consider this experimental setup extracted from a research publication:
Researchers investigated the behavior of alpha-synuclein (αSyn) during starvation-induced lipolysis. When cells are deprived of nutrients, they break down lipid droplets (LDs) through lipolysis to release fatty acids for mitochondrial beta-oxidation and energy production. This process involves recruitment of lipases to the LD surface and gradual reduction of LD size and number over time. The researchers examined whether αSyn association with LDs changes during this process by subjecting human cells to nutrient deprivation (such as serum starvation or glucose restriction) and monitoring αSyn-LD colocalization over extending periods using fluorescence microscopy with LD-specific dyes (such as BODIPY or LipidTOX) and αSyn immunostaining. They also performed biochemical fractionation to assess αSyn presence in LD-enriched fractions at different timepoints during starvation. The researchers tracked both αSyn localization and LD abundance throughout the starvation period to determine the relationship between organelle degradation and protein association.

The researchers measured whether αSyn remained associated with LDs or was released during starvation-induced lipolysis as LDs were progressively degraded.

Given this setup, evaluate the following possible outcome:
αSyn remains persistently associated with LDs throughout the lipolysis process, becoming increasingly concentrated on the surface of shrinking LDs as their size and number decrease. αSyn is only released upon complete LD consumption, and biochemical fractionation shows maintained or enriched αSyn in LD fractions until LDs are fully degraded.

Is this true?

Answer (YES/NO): NO